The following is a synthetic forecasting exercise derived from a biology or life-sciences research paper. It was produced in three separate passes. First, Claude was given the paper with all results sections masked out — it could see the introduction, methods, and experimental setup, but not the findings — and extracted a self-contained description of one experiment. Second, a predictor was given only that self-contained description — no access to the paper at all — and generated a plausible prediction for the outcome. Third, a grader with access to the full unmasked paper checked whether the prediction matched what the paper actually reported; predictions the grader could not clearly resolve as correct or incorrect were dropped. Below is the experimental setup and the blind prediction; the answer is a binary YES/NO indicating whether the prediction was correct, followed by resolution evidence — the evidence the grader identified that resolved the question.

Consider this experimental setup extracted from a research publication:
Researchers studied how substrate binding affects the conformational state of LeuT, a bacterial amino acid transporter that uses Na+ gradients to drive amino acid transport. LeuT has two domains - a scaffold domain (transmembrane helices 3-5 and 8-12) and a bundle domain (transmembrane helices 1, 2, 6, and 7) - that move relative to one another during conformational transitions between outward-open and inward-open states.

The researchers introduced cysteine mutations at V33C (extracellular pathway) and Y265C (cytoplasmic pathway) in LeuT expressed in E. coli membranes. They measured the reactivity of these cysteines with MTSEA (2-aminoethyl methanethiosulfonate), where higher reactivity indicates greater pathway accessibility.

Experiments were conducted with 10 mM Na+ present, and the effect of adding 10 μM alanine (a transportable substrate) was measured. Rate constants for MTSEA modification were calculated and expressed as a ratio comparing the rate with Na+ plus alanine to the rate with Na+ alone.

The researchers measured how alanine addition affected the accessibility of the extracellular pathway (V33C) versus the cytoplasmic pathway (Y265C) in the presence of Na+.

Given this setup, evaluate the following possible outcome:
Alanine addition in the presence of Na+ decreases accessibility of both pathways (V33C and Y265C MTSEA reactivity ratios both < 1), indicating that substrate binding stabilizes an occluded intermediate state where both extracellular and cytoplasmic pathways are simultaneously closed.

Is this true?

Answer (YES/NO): NO